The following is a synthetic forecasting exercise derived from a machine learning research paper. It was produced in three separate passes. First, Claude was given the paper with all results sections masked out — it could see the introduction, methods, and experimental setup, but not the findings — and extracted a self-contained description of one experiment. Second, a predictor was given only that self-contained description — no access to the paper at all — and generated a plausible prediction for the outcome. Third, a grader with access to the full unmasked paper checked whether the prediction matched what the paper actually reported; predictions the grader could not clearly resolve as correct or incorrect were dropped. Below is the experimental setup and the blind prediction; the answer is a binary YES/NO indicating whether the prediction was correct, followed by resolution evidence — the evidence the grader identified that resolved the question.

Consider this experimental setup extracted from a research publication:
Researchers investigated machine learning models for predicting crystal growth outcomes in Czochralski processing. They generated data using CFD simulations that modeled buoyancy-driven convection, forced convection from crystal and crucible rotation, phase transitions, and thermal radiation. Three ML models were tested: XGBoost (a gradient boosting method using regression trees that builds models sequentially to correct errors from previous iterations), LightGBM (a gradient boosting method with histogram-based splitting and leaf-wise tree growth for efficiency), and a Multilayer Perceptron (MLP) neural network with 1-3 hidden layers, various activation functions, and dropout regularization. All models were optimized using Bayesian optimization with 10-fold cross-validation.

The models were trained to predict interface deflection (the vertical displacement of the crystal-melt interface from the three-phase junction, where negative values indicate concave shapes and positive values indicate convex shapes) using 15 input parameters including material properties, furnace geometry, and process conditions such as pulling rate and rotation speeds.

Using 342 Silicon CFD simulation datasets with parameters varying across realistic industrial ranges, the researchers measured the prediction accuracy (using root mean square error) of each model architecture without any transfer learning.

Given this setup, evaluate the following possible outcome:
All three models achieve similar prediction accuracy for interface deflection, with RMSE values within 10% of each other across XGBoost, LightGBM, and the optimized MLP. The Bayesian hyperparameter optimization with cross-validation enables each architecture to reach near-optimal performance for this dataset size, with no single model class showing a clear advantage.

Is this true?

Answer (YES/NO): YES